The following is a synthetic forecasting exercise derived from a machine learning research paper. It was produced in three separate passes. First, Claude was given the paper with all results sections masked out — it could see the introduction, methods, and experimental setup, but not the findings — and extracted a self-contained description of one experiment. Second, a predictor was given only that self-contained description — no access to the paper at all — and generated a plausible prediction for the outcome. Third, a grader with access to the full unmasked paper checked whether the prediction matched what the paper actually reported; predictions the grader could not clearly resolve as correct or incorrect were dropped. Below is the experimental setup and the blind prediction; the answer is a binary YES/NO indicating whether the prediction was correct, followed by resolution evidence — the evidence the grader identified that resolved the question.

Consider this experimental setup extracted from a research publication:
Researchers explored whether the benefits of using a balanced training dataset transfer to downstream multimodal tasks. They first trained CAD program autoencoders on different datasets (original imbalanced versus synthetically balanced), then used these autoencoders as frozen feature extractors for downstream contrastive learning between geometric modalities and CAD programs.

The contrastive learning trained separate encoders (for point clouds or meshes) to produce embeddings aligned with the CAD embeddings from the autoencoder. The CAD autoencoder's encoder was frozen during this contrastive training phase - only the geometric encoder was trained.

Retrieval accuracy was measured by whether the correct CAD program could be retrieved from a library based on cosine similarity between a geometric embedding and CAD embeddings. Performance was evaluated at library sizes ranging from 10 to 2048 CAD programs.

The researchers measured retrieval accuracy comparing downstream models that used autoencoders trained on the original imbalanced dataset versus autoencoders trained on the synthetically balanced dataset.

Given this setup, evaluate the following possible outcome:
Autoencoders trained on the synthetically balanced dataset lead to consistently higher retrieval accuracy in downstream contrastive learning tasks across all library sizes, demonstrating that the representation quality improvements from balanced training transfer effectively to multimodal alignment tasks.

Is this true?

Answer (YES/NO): NO